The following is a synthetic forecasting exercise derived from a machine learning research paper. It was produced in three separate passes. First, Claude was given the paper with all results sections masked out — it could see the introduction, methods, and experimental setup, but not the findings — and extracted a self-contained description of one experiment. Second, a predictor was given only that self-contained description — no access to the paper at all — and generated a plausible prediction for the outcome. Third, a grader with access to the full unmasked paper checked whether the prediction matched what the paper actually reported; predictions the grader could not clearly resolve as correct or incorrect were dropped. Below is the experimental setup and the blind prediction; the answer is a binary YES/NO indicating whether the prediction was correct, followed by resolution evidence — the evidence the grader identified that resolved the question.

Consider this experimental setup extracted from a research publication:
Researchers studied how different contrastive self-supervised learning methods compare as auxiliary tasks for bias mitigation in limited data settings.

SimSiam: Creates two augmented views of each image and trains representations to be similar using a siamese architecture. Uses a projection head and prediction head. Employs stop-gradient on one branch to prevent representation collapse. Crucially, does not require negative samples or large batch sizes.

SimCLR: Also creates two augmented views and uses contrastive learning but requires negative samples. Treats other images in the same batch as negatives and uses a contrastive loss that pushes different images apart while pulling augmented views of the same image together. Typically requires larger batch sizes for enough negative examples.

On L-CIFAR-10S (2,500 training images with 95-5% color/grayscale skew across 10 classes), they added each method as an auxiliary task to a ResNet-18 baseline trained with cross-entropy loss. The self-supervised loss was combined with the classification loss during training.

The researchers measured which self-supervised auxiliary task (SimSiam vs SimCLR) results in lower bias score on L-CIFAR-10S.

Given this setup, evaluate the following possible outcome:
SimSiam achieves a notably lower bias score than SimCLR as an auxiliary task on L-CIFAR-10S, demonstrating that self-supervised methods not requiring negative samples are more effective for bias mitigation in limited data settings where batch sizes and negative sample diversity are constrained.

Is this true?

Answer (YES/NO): YES